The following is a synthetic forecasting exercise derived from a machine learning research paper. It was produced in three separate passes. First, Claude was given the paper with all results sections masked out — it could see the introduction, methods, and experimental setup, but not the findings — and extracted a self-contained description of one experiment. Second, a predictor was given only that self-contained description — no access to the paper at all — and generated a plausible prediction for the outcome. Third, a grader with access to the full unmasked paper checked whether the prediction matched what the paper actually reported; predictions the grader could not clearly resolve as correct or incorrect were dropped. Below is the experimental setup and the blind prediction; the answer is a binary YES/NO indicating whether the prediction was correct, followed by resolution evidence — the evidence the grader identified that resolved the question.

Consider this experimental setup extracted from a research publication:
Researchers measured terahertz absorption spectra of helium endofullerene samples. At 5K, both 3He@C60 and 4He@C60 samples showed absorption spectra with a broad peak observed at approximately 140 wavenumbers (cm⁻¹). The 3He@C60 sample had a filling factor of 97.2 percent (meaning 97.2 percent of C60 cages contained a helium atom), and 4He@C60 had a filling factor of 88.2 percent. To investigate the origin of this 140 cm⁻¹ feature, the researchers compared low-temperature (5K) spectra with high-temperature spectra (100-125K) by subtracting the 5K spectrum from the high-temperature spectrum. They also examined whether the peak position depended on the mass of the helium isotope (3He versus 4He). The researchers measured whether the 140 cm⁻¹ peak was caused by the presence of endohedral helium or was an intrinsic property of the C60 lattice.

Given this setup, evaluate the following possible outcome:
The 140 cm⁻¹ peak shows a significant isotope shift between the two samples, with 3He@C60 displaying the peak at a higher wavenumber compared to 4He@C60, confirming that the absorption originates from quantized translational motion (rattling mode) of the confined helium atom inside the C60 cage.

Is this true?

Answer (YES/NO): NO